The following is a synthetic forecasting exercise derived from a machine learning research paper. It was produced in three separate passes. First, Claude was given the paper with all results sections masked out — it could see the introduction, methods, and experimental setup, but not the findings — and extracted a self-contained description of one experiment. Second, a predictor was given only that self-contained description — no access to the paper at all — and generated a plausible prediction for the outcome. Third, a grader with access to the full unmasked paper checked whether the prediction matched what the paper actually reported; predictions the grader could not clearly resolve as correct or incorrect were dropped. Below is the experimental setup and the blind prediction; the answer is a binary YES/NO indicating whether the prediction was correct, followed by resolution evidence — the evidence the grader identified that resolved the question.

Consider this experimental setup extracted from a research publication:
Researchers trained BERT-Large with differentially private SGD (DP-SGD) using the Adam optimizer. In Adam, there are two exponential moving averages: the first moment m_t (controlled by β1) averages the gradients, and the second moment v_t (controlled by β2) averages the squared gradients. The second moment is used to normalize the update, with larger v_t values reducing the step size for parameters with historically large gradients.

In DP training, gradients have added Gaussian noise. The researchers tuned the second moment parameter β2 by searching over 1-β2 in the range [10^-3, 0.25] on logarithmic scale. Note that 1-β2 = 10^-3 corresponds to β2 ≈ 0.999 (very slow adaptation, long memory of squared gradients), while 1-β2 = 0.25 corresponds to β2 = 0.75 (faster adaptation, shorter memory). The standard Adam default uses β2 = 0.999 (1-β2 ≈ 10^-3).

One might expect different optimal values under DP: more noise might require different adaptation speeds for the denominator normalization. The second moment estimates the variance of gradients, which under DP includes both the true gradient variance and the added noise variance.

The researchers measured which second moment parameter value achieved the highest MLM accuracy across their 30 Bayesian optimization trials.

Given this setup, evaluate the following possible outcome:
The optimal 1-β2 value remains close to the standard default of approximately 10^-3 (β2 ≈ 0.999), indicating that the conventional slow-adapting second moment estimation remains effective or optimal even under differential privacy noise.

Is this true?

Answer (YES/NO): NO